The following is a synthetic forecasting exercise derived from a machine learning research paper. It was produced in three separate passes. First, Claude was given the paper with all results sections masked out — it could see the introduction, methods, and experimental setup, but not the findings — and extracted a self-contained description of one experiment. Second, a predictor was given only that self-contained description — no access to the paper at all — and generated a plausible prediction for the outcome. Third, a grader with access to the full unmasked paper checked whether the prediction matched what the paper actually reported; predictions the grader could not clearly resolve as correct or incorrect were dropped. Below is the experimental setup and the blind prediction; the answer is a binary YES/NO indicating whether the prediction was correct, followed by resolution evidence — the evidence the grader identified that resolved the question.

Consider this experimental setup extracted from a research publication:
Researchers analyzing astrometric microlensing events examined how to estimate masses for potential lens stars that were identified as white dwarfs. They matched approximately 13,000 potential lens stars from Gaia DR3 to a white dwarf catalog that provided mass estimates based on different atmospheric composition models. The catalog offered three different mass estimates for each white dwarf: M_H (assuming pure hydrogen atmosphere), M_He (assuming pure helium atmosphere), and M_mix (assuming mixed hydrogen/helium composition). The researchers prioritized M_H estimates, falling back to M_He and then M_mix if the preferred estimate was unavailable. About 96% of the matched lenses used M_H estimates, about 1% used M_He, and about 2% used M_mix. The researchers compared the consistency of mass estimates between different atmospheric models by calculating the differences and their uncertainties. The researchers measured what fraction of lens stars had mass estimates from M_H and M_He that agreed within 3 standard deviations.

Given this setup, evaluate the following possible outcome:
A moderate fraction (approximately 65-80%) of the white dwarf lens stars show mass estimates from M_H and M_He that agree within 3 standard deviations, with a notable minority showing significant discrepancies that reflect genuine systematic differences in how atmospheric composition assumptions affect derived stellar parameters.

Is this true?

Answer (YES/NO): NO